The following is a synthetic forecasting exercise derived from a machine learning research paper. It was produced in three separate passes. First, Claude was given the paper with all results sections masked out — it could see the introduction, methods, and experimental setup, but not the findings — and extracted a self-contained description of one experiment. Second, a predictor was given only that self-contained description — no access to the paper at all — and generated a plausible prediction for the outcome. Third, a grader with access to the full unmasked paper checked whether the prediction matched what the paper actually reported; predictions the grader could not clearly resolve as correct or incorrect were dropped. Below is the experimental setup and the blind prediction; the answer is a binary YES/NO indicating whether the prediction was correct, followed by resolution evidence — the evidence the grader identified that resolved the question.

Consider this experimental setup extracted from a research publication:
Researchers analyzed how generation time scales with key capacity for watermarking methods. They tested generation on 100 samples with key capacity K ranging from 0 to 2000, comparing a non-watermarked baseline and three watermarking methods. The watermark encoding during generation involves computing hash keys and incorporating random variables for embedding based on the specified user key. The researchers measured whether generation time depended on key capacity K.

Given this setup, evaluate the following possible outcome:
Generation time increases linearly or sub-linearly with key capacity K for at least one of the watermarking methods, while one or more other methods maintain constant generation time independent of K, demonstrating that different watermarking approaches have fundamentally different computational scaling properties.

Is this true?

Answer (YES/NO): NO